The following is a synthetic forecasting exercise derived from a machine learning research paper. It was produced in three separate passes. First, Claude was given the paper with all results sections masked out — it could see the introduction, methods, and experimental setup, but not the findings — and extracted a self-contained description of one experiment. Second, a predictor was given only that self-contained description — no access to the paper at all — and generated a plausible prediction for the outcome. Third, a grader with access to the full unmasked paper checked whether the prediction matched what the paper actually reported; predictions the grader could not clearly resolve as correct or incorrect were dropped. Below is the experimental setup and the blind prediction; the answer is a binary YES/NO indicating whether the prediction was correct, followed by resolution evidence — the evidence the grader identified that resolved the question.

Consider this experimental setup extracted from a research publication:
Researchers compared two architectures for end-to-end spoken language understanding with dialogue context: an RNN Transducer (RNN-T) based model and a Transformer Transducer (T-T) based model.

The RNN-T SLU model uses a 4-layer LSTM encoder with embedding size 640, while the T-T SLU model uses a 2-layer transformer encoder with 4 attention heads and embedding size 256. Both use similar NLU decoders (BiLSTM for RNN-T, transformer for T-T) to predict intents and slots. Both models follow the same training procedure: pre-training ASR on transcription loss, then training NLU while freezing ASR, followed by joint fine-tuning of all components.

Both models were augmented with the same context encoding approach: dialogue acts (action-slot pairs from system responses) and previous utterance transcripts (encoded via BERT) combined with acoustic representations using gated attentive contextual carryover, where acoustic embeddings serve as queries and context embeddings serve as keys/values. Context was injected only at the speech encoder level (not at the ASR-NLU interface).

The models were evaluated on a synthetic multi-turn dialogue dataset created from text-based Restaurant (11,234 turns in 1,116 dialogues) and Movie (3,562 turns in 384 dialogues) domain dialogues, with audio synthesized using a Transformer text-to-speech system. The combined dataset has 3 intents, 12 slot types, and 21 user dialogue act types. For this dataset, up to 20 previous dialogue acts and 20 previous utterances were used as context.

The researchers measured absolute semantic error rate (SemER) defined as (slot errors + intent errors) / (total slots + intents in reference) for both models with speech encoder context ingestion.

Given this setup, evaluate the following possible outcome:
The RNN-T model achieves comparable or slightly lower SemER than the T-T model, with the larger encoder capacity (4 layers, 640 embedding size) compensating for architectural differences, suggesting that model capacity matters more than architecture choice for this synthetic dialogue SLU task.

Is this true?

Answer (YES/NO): NO